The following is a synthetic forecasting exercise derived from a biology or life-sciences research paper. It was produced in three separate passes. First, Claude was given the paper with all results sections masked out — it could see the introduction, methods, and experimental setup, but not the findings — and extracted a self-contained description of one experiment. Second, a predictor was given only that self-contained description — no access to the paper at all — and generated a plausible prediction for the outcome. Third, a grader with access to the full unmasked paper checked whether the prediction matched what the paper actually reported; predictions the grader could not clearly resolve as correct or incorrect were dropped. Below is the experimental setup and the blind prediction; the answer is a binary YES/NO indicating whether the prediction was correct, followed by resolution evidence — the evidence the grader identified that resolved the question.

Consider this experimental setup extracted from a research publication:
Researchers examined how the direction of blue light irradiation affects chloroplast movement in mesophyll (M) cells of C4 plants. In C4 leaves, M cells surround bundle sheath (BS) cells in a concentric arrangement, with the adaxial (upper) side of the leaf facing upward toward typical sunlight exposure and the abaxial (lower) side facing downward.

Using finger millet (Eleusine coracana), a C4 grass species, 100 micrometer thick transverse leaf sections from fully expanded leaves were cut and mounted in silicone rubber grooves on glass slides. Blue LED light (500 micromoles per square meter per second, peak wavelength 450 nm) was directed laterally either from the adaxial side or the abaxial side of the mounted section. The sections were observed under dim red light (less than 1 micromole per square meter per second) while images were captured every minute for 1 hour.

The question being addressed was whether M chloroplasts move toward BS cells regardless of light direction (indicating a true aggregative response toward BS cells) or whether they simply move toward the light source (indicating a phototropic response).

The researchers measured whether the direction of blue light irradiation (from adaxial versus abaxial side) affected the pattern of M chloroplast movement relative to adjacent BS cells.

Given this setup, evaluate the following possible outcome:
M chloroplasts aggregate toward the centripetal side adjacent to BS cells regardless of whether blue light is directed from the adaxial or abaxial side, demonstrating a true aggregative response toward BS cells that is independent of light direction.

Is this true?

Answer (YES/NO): NO